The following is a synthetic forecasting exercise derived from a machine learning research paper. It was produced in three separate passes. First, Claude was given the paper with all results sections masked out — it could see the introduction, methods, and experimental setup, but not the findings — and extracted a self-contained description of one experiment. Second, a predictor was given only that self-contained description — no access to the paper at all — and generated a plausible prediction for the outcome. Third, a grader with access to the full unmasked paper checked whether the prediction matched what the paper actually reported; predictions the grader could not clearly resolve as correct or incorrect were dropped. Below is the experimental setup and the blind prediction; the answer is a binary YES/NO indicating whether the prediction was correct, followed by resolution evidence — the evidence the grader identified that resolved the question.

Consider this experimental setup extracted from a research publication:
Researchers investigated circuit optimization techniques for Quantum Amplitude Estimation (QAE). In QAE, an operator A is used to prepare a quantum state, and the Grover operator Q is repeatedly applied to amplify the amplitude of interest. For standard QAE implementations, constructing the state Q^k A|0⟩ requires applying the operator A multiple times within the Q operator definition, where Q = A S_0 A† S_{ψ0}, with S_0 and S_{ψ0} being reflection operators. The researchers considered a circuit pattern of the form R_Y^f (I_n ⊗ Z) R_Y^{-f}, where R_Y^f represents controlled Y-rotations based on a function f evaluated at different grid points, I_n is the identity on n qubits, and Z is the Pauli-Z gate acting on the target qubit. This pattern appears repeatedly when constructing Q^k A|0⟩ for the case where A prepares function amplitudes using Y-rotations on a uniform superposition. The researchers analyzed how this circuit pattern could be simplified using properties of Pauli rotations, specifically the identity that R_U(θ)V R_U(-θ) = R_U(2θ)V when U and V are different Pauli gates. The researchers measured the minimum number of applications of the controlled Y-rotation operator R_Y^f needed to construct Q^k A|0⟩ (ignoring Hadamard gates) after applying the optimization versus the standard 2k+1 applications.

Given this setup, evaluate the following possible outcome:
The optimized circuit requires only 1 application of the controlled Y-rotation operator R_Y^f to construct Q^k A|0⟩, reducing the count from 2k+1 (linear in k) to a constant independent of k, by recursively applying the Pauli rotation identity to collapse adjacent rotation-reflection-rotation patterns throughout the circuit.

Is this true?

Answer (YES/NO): NO